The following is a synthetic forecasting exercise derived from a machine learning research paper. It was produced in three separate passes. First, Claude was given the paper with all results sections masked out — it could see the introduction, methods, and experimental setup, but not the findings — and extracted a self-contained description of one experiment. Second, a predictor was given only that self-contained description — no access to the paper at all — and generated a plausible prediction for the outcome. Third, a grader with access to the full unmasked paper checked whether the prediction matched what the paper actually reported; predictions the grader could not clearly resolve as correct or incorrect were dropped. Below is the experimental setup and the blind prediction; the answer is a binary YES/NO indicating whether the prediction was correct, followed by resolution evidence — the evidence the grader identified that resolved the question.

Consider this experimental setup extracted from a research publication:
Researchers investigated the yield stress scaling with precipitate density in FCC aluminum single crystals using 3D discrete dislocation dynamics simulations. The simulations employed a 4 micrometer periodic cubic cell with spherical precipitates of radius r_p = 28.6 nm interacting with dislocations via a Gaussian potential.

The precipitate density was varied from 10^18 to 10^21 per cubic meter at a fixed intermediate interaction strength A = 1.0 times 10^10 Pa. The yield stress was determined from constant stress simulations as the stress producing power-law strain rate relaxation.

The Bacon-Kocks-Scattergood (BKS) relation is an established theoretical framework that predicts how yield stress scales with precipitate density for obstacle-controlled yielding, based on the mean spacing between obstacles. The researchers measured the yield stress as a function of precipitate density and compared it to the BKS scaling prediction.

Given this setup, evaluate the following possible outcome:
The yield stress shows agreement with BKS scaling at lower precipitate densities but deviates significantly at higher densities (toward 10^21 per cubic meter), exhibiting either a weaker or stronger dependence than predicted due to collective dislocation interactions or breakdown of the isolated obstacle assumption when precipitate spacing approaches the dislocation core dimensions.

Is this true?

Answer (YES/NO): NO